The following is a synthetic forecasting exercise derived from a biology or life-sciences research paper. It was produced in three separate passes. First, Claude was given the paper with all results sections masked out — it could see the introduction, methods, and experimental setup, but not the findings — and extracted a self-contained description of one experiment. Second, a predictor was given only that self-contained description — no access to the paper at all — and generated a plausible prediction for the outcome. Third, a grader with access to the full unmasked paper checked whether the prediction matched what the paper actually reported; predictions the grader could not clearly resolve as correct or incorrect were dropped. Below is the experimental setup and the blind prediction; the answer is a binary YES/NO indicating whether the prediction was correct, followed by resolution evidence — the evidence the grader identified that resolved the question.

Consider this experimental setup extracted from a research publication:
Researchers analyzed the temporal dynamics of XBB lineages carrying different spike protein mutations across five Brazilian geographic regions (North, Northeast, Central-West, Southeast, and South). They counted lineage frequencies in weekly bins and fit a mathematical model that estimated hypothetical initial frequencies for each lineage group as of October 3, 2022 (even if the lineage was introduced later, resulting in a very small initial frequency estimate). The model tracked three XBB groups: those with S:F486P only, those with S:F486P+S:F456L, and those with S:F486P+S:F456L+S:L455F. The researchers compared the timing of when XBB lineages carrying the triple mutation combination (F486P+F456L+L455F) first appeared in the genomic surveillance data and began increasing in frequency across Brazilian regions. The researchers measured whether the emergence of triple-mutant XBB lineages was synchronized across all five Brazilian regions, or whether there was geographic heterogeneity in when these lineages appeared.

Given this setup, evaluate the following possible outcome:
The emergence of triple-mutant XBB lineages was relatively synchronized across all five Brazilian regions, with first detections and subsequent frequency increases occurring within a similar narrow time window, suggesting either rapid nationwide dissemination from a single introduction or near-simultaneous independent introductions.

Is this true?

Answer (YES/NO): YES